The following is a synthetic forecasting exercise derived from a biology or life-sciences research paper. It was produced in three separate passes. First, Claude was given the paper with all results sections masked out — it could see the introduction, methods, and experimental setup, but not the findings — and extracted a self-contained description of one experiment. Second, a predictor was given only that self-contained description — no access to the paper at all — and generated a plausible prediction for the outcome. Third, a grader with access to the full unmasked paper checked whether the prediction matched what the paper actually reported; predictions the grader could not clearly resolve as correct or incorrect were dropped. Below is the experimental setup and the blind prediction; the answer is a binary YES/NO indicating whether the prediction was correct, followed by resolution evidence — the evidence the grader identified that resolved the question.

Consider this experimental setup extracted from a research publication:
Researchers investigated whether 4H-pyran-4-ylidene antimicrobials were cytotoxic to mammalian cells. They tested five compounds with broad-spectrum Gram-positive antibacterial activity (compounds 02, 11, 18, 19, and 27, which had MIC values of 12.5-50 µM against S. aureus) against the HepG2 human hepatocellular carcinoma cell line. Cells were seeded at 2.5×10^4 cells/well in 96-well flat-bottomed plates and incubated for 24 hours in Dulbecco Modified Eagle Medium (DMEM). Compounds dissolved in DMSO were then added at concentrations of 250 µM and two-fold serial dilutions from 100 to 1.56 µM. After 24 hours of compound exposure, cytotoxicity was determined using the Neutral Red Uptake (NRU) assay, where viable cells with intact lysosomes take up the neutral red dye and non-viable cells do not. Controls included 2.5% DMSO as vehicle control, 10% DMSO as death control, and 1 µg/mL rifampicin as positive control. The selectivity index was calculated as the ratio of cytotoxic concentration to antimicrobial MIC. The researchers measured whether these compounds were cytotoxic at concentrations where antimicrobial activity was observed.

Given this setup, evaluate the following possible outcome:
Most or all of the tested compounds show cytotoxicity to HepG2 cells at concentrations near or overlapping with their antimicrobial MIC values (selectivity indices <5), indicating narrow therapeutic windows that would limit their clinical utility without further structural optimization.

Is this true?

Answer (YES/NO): NO